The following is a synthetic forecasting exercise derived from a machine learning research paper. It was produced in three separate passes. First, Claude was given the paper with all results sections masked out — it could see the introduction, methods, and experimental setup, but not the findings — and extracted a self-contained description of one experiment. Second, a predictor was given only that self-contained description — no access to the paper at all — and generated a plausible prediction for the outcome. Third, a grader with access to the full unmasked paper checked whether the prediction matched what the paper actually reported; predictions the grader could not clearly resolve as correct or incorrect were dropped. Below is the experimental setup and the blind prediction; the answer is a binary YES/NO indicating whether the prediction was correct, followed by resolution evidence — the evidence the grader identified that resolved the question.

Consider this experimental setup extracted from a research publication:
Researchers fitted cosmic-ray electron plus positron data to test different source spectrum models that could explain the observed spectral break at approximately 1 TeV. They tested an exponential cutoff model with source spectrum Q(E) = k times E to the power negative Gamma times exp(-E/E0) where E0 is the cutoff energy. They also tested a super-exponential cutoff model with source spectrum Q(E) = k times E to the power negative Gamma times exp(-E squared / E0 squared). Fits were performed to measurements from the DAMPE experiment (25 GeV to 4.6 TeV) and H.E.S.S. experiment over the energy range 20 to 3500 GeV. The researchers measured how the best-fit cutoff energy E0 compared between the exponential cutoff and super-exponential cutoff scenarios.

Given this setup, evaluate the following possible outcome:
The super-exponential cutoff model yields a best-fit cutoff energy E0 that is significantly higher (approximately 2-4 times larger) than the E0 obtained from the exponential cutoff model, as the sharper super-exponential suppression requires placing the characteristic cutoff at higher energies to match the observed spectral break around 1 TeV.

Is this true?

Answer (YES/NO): NO